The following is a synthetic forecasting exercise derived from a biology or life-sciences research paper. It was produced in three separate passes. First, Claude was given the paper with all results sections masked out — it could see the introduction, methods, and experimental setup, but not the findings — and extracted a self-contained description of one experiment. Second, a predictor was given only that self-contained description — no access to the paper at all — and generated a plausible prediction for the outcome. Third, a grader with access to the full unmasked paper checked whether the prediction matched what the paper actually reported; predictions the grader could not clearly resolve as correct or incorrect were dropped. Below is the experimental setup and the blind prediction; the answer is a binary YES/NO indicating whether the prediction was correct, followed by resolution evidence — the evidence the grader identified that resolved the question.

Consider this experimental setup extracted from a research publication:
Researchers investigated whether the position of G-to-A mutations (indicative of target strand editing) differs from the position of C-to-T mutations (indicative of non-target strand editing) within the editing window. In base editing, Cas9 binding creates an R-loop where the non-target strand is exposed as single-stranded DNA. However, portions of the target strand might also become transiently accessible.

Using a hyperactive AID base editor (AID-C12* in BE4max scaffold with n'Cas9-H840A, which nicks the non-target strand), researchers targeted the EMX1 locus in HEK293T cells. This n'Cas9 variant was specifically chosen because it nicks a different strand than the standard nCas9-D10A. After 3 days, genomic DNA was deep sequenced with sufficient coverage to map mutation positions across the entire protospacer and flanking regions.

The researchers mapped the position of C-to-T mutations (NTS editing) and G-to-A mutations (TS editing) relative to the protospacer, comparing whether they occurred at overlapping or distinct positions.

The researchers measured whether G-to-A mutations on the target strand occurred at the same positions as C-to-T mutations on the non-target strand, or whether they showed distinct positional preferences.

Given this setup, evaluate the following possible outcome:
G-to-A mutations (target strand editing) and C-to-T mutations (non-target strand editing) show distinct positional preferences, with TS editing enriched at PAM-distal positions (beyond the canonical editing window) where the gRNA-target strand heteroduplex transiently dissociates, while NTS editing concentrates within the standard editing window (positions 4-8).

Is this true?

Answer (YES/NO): YES